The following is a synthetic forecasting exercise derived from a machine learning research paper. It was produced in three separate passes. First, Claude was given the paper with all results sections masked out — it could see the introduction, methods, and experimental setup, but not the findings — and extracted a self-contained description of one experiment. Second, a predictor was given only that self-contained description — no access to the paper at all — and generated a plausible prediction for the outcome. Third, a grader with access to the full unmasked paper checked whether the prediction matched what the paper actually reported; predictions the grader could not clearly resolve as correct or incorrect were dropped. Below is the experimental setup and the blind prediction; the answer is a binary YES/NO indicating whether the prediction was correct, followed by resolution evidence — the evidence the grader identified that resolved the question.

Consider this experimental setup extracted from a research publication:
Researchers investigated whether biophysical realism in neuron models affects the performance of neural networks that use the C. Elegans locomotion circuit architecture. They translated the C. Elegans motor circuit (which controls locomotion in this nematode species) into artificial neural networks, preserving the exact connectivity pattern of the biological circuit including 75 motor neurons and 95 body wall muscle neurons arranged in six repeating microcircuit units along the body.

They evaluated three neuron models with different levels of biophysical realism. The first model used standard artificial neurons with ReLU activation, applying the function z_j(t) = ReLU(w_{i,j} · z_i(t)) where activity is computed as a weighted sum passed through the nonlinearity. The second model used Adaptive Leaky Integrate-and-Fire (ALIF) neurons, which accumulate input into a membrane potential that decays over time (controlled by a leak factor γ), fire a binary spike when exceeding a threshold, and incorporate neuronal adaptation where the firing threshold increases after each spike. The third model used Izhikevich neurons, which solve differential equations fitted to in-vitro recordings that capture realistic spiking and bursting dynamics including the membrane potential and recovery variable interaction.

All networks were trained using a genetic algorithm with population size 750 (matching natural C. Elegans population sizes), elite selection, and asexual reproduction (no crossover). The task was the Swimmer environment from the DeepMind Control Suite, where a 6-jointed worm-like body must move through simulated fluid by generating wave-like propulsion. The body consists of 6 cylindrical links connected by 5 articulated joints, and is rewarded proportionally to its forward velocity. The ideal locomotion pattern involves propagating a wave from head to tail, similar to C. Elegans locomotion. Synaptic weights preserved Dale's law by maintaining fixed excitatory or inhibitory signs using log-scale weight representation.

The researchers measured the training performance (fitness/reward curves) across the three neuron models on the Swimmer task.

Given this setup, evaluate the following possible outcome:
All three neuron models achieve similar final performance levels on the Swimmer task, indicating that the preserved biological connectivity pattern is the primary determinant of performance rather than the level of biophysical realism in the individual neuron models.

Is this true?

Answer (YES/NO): YES